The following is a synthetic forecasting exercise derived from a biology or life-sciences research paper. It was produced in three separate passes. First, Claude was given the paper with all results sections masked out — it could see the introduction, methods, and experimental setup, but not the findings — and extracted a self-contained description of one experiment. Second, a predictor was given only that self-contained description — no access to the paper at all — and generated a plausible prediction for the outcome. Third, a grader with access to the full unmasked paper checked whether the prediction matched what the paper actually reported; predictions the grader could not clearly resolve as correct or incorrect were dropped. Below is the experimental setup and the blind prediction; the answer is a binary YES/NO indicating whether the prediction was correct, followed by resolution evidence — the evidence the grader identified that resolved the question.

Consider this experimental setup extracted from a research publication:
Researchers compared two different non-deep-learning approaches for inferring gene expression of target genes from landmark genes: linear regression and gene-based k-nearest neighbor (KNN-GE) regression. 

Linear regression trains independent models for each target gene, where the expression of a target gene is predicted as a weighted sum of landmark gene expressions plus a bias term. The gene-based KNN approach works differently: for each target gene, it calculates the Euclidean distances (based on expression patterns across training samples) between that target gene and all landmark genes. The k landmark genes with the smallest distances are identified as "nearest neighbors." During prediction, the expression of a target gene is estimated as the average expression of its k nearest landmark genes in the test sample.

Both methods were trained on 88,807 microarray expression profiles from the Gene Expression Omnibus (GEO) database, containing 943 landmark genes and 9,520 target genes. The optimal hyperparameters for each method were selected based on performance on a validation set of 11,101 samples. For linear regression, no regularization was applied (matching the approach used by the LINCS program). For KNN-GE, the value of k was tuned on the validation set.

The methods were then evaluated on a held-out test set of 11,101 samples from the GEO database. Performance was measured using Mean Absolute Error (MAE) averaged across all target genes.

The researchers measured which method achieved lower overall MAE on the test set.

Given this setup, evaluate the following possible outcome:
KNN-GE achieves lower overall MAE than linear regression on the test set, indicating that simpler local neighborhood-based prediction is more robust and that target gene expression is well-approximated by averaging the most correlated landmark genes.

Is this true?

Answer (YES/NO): NO